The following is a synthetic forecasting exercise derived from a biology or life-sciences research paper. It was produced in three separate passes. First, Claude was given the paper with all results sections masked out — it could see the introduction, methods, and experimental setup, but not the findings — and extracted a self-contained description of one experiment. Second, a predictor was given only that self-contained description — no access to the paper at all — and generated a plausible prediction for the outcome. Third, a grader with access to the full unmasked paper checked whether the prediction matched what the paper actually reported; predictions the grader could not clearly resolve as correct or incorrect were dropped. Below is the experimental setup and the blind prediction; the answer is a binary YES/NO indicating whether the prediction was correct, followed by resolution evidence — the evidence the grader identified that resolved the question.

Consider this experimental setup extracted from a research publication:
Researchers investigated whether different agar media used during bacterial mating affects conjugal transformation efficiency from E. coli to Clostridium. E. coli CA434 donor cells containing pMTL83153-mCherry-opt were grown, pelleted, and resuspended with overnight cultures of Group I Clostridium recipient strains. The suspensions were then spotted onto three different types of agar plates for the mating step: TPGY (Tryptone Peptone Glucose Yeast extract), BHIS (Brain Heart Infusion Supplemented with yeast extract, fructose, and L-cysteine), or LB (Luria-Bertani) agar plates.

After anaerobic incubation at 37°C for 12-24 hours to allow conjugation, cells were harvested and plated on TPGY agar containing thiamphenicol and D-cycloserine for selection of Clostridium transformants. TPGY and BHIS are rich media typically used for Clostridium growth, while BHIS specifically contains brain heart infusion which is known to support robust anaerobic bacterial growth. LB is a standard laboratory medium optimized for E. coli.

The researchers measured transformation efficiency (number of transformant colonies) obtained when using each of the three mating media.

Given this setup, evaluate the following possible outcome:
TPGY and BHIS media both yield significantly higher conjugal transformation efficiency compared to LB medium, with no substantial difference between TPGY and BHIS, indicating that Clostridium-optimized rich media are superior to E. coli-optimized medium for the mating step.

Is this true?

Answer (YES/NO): NO